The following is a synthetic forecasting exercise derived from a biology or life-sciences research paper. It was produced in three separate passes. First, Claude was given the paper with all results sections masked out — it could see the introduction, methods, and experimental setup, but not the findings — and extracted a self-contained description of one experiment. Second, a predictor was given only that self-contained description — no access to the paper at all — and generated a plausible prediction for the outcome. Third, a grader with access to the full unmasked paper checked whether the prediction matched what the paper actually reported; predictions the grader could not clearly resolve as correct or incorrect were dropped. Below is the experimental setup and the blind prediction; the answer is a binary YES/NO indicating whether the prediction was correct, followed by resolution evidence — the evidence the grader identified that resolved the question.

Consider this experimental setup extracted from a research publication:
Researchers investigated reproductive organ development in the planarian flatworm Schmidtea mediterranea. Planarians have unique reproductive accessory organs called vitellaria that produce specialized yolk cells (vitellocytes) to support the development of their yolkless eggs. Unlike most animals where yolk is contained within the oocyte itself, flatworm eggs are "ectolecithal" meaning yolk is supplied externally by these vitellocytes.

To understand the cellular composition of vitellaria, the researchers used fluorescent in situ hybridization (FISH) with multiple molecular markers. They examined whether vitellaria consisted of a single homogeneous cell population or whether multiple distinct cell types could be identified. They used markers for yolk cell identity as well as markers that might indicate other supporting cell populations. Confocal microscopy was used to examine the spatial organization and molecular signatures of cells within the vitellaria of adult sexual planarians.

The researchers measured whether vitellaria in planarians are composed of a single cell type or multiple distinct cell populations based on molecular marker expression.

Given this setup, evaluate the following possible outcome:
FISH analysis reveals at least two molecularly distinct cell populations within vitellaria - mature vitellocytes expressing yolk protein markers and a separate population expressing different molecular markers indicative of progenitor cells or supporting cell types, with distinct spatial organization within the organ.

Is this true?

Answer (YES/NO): YES